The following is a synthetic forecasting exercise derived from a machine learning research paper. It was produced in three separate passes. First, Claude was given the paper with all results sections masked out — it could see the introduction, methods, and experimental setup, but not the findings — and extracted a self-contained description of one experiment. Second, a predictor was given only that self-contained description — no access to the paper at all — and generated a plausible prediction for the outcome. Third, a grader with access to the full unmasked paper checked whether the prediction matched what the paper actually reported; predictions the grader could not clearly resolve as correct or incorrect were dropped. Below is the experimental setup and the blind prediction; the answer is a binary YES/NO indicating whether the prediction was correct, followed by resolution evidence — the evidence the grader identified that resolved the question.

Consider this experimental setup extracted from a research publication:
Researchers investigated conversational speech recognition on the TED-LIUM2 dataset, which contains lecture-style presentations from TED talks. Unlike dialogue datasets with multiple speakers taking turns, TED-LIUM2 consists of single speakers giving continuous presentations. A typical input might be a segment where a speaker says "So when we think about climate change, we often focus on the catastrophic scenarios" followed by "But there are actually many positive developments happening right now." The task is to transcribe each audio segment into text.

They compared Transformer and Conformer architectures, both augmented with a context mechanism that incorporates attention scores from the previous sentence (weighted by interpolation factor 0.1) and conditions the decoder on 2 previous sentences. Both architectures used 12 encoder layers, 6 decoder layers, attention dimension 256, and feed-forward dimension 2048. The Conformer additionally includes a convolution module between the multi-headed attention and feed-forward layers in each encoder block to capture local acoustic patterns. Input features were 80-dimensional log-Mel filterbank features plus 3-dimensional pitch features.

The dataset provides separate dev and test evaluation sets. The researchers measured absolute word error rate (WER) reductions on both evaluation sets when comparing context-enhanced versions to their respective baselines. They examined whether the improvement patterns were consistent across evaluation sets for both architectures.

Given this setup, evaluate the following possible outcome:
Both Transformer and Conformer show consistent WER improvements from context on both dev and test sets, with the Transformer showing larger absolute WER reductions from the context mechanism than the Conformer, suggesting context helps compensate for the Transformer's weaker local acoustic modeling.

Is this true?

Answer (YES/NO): YES